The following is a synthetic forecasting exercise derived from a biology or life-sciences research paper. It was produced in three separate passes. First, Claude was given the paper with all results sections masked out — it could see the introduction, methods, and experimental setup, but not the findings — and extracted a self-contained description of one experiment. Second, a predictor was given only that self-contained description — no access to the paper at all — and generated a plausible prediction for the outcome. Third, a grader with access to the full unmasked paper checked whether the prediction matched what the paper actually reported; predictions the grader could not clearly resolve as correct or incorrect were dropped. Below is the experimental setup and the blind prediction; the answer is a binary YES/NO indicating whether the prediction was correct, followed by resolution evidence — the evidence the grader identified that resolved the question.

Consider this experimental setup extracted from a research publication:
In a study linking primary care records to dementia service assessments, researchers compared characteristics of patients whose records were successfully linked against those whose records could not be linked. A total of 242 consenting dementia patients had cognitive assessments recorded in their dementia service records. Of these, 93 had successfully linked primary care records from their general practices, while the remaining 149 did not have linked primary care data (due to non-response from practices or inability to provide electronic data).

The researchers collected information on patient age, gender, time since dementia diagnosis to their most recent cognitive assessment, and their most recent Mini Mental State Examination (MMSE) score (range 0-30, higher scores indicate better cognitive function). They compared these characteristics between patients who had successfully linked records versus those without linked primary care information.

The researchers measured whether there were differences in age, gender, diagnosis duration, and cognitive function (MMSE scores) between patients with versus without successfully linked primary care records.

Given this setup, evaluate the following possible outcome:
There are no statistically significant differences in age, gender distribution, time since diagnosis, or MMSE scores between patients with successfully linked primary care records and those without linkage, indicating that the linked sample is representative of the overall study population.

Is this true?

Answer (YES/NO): NO